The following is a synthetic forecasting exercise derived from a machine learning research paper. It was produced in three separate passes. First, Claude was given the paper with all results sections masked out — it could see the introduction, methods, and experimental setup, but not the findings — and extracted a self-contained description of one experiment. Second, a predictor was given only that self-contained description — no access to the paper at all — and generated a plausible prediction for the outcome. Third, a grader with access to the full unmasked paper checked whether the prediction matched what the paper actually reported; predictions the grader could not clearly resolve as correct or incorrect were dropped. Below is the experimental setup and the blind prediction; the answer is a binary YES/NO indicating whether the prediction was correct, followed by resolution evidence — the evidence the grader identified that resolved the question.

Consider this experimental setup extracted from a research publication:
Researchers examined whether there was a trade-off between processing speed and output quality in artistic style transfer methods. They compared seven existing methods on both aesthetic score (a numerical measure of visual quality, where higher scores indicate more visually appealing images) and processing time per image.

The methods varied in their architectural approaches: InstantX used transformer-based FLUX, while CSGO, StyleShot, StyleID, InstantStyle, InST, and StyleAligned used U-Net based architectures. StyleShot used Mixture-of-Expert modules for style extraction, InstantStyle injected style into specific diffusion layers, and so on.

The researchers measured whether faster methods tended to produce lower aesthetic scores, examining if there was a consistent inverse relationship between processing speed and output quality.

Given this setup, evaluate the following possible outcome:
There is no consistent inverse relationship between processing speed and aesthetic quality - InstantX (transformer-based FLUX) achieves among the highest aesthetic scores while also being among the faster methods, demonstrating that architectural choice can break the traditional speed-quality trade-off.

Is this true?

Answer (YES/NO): NO